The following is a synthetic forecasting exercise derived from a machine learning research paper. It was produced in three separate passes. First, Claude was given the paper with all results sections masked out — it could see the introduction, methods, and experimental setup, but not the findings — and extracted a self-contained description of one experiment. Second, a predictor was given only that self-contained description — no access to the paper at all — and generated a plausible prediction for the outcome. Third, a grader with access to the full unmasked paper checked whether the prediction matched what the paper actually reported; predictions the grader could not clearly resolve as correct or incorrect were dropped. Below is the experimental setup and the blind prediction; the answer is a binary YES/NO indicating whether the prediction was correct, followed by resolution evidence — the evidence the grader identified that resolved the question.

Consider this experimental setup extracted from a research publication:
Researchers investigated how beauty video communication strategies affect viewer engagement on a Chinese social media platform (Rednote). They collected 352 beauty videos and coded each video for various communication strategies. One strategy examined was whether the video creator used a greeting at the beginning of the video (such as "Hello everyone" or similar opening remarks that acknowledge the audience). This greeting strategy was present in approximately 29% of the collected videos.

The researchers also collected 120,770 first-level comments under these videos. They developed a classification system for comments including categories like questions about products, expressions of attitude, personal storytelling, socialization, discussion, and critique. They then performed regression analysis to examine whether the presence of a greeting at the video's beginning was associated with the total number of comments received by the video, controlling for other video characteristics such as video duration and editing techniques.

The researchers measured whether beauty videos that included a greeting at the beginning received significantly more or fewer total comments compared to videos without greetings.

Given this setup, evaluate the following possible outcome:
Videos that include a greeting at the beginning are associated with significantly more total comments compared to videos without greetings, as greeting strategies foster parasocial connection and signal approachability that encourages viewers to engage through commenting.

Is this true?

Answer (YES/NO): YES